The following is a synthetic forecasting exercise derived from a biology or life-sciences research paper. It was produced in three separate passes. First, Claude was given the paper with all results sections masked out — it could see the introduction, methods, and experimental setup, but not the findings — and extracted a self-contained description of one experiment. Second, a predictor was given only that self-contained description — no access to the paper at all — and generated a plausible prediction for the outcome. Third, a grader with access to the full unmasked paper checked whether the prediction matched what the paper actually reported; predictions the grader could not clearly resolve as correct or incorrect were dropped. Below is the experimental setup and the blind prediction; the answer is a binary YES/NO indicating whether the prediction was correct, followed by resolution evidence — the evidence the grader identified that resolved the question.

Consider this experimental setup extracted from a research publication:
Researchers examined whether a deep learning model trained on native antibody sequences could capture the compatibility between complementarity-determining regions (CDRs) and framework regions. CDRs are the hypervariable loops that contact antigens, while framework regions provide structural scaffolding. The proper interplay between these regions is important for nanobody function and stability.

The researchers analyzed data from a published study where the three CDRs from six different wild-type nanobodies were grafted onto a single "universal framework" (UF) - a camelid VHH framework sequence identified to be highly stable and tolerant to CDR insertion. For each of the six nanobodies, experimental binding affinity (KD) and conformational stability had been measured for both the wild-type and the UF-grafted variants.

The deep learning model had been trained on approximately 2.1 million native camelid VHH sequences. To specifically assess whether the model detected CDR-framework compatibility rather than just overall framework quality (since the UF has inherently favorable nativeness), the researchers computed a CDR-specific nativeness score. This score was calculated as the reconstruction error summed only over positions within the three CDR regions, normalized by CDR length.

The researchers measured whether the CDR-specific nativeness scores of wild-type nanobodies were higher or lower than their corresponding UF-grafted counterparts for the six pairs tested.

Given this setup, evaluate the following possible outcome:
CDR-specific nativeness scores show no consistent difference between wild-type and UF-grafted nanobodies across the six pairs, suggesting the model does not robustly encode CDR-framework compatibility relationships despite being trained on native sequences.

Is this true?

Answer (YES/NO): NO